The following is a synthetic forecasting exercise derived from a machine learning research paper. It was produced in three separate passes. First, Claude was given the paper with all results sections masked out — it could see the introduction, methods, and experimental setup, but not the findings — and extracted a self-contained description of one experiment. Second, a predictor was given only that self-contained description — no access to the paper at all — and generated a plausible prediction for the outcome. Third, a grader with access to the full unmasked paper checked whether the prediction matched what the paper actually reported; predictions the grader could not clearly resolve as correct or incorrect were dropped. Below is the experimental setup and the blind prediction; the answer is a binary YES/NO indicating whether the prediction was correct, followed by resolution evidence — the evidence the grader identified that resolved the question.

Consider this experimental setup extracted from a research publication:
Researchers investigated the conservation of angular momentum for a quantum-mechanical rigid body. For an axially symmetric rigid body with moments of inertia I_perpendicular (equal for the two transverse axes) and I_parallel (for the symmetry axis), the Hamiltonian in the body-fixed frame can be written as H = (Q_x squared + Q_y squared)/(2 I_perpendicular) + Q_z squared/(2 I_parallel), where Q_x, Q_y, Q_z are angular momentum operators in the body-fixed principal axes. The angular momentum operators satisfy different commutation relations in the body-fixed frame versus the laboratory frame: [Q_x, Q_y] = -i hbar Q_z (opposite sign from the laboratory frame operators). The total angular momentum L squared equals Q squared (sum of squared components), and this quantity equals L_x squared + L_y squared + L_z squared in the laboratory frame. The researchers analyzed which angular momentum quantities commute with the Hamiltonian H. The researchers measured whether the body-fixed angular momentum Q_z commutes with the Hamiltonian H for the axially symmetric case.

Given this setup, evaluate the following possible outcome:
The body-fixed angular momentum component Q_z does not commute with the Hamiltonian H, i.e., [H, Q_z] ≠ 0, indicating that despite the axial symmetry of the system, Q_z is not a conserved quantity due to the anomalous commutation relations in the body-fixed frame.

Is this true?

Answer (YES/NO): NO